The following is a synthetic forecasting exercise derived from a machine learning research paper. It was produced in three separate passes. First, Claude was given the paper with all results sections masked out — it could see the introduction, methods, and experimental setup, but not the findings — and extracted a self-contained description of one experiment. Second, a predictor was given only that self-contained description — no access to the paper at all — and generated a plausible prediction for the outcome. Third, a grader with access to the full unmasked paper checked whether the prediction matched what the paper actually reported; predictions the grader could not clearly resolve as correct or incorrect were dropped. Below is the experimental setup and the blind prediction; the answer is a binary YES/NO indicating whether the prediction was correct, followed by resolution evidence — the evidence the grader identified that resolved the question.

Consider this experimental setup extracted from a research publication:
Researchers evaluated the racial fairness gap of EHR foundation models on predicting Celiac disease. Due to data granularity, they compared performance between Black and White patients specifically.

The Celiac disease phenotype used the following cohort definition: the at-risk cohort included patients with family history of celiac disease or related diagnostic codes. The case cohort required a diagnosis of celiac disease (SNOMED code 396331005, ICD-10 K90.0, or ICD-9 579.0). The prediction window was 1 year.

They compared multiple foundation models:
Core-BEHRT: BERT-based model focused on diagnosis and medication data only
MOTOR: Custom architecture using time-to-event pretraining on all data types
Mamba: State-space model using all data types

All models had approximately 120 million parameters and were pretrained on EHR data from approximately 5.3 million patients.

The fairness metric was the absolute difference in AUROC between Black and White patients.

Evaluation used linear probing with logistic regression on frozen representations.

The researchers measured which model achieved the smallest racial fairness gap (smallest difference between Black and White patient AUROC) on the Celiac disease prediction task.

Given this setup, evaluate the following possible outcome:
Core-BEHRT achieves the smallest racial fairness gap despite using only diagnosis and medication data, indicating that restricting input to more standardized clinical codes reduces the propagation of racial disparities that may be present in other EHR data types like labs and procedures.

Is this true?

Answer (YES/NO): YES